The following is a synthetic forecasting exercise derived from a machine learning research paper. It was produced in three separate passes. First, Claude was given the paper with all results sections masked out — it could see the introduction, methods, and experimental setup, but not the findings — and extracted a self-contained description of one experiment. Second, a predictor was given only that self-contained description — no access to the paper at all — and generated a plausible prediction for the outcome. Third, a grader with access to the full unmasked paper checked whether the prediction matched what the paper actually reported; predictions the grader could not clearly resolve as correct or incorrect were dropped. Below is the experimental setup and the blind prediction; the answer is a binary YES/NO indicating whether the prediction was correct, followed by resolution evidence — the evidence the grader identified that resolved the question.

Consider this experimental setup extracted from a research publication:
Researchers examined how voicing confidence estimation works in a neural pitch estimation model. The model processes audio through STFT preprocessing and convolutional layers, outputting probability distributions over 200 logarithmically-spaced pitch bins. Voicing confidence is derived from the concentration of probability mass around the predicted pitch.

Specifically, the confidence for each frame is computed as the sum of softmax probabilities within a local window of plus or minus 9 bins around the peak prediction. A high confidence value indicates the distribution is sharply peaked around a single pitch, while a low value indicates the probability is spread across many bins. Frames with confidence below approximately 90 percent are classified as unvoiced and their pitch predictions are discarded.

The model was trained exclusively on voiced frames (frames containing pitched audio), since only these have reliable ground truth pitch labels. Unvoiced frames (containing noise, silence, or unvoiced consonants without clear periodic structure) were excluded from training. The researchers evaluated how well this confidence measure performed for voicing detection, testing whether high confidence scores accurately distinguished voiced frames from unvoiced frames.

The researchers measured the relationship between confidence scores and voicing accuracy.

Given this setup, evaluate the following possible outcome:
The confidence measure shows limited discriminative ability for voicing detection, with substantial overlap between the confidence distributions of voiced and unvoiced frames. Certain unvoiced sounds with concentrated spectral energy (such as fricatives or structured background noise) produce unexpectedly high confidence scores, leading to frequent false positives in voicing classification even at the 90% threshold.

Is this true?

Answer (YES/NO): NO